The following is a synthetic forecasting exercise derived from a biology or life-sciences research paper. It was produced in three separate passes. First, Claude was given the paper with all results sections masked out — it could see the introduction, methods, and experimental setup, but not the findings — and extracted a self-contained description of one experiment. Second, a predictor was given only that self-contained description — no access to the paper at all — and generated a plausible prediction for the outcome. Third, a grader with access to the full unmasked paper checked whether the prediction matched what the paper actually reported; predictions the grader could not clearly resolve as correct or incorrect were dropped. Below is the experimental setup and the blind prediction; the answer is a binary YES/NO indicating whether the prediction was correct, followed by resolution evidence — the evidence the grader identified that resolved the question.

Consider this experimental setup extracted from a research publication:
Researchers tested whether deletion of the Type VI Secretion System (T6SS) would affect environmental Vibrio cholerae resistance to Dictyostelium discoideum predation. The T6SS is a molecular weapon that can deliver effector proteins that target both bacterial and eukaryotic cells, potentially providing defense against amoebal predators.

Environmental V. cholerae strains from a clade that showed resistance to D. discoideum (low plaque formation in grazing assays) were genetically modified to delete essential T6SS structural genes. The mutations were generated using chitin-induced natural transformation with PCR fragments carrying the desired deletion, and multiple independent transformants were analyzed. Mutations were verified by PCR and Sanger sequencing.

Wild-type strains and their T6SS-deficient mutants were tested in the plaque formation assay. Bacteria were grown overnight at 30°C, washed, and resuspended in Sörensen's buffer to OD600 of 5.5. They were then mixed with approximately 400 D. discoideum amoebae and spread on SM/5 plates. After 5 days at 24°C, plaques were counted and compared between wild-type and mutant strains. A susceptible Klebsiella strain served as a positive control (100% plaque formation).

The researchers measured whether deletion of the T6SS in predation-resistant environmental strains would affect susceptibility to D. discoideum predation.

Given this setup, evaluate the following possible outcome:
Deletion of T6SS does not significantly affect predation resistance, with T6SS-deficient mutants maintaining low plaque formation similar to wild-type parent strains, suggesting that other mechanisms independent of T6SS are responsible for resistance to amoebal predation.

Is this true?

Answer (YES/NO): NO